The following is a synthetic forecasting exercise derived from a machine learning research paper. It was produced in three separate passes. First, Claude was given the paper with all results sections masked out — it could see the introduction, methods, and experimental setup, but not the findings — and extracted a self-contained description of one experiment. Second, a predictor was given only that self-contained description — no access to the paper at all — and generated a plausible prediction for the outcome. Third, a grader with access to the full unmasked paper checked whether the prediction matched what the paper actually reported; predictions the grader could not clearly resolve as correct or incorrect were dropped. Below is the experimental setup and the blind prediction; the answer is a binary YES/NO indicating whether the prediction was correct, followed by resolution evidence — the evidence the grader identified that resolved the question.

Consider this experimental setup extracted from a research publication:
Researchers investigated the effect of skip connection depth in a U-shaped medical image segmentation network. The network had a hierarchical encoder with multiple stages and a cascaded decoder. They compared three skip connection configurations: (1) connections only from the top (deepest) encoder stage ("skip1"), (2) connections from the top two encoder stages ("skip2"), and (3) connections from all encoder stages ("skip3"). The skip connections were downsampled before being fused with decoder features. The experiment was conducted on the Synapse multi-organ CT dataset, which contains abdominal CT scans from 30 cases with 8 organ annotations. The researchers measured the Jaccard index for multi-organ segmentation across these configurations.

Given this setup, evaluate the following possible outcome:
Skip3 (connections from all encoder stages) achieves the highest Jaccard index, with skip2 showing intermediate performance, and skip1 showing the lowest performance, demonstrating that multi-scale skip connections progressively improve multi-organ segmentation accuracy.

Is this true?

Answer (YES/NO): YES